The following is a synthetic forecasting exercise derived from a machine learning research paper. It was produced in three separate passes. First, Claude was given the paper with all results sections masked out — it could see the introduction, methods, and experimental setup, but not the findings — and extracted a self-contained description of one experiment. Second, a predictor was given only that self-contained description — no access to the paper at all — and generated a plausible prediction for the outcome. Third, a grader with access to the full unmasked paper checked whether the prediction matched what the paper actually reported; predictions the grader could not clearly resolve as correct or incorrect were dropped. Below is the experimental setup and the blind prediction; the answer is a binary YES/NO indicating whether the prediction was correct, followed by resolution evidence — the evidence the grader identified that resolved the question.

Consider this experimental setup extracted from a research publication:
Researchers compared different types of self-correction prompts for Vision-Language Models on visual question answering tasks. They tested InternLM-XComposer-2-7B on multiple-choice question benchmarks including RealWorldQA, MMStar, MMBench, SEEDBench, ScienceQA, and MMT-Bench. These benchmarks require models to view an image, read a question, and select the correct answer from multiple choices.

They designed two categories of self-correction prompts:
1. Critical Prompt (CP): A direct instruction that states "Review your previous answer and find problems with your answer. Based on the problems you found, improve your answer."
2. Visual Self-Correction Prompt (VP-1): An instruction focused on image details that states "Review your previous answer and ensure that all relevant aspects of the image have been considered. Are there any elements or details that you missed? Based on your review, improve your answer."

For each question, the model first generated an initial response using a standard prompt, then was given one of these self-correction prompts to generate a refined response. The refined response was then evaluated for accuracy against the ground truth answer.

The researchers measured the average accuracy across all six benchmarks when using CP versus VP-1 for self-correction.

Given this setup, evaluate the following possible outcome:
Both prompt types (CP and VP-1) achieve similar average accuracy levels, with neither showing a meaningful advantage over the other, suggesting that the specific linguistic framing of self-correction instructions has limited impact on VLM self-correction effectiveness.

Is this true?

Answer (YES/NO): NO